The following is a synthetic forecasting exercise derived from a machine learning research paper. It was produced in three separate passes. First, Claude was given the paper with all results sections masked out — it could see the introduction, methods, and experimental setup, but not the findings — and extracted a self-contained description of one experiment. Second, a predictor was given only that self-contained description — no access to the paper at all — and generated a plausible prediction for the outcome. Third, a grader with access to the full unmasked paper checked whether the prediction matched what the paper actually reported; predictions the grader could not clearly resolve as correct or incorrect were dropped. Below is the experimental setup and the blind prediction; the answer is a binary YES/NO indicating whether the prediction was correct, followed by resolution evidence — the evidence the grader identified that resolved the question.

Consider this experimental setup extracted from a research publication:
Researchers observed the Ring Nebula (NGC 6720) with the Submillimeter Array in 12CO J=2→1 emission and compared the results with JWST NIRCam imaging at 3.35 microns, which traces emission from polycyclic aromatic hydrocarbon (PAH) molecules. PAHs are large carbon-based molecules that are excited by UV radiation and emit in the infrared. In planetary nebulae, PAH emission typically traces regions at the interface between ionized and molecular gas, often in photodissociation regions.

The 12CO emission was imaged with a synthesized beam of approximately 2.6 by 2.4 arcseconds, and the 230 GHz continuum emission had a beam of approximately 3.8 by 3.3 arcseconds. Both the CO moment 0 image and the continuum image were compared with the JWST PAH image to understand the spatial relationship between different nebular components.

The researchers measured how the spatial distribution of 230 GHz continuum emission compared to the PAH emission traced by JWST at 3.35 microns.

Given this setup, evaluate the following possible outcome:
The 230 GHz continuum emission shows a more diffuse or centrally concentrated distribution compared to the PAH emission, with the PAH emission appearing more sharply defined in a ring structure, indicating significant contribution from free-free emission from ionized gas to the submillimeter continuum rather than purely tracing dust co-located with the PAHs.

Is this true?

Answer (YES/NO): NO